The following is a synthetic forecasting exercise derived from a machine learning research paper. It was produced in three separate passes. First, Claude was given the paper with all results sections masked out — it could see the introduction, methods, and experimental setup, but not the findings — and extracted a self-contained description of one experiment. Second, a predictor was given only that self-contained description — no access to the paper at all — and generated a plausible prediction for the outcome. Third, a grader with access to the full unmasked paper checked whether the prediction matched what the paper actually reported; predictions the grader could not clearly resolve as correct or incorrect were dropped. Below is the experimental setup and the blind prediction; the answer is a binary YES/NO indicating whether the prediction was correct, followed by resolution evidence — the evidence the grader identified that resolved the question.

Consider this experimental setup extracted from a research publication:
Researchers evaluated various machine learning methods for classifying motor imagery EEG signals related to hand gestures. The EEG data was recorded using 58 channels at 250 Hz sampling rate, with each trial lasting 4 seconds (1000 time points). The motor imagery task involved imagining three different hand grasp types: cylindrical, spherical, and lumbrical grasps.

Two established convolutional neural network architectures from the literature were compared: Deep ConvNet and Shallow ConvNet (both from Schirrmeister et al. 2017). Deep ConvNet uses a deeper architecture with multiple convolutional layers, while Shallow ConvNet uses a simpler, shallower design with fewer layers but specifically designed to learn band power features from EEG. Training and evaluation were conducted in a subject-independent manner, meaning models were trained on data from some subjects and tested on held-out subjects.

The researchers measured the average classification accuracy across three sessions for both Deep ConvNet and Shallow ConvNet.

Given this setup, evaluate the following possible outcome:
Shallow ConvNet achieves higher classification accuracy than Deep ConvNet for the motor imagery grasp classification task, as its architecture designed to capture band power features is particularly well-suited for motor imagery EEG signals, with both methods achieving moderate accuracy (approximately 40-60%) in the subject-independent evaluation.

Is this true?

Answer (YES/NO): YES